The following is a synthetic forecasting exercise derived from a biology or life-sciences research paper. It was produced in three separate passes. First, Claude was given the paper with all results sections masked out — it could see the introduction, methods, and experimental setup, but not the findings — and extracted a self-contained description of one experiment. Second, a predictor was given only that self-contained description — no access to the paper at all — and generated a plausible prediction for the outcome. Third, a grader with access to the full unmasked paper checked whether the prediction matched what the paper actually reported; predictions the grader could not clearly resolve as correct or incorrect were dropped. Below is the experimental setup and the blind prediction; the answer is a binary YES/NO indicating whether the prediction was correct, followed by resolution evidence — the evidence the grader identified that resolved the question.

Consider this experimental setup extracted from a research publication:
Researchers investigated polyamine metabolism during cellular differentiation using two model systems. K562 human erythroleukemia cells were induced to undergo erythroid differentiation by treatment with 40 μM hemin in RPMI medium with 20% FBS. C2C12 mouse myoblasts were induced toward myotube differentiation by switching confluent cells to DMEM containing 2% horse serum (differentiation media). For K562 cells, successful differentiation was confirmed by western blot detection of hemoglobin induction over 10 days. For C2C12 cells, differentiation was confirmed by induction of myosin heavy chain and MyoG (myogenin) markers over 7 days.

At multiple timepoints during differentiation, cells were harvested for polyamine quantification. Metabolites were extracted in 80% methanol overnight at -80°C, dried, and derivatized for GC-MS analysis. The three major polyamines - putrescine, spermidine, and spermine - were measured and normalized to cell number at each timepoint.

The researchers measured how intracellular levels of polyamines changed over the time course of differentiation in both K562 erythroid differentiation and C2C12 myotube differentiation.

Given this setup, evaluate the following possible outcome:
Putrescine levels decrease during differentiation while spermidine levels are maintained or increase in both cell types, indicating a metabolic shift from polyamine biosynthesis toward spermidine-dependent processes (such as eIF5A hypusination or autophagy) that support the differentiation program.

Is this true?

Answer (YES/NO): NO